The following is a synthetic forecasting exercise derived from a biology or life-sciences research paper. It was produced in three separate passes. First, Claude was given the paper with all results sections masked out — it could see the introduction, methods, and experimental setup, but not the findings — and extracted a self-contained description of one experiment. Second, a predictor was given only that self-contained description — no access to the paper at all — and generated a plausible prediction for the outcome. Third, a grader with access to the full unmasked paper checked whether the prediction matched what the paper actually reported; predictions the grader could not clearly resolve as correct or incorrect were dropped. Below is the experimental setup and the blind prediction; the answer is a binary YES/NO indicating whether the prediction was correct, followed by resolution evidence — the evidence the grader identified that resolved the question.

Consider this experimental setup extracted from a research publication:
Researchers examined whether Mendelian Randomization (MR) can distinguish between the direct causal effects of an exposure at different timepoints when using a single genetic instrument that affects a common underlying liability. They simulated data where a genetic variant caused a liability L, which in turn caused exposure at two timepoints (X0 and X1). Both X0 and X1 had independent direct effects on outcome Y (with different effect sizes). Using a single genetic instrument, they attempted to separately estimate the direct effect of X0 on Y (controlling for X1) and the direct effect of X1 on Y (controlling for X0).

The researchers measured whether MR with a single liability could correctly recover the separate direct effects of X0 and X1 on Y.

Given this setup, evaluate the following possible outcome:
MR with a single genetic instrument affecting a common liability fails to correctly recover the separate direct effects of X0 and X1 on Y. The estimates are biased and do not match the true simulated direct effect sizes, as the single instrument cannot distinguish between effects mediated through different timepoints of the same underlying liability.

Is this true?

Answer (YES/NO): YES